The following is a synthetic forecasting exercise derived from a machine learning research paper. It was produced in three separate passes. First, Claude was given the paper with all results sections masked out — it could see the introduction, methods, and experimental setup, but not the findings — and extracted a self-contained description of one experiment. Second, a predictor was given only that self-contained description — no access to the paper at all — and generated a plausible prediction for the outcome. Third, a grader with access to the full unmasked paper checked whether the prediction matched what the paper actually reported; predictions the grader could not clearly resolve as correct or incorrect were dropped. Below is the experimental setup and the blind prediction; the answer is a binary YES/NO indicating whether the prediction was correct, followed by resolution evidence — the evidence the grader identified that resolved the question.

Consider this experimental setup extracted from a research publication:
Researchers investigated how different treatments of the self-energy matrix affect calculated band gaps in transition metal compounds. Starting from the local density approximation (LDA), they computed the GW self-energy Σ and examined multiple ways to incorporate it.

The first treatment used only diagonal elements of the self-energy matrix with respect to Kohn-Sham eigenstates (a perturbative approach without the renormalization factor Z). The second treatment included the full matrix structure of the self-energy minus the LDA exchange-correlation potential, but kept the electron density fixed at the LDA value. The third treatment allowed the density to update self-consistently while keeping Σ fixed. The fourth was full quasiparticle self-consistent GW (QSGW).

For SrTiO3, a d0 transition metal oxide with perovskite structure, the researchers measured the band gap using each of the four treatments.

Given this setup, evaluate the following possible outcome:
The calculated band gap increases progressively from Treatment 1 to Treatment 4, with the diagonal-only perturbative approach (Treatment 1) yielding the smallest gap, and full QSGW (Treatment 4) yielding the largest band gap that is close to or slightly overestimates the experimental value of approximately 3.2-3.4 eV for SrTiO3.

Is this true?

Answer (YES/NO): NO